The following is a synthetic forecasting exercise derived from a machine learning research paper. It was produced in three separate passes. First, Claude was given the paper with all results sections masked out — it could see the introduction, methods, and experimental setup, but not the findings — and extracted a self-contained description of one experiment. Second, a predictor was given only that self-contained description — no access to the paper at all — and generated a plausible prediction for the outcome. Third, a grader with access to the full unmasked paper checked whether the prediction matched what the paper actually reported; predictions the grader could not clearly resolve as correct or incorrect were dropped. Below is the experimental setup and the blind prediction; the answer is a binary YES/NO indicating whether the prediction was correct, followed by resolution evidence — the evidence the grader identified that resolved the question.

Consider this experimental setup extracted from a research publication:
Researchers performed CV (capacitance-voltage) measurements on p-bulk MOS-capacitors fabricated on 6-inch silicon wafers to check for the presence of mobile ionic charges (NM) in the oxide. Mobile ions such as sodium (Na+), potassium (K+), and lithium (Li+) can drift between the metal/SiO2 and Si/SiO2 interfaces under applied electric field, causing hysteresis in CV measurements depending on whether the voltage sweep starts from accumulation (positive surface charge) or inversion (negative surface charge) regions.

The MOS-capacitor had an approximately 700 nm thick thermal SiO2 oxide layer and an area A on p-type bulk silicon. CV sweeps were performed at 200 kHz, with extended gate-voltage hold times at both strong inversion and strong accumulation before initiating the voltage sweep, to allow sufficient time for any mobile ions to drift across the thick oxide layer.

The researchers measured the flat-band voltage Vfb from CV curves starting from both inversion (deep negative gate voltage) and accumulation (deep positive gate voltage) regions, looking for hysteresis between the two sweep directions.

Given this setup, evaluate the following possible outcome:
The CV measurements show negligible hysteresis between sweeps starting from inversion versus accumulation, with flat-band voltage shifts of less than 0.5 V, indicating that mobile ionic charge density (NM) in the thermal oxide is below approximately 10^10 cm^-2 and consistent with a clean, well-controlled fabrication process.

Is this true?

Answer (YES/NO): YES